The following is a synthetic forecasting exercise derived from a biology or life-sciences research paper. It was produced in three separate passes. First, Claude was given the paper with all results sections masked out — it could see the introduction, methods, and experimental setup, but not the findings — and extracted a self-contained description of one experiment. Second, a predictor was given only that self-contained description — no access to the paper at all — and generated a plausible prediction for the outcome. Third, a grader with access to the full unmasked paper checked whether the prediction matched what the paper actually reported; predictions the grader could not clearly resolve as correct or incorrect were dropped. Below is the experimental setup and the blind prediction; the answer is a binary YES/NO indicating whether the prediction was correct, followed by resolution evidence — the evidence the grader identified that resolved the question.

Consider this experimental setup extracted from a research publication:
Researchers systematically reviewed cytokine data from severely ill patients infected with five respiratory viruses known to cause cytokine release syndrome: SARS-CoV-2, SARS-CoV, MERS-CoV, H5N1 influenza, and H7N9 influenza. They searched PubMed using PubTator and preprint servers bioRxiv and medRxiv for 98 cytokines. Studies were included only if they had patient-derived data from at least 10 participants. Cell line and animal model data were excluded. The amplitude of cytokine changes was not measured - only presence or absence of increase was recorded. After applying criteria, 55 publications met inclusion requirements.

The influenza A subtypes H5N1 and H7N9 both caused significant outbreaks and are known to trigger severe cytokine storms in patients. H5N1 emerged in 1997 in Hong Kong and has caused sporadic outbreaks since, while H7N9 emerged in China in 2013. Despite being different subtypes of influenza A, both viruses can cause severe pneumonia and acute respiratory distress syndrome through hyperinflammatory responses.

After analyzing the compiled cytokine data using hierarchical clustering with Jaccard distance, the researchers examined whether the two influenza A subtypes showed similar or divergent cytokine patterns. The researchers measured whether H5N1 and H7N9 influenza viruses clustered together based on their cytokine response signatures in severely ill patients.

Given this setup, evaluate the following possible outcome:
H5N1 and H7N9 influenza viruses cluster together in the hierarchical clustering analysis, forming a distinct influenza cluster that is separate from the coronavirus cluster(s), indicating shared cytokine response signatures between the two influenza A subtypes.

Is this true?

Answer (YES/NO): YES